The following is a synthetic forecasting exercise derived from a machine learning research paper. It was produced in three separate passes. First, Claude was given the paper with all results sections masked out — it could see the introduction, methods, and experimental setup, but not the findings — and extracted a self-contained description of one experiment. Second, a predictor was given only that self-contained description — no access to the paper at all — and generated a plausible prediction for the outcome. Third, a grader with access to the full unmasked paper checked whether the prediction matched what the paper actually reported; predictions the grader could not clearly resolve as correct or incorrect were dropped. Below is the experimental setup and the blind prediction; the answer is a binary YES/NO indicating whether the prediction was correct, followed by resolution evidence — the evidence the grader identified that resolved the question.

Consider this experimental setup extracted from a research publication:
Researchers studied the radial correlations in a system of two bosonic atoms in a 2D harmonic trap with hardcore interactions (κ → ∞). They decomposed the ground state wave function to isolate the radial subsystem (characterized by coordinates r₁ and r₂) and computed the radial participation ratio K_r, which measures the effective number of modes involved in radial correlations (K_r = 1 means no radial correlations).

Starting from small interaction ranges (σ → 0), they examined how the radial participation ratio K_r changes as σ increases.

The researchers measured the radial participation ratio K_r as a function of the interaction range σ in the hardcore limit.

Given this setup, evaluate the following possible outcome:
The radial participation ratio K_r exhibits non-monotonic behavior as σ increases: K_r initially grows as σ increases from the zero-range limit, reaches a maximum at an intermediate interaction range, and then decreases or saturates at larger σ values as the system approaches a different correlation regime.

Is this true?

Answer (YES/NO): NO